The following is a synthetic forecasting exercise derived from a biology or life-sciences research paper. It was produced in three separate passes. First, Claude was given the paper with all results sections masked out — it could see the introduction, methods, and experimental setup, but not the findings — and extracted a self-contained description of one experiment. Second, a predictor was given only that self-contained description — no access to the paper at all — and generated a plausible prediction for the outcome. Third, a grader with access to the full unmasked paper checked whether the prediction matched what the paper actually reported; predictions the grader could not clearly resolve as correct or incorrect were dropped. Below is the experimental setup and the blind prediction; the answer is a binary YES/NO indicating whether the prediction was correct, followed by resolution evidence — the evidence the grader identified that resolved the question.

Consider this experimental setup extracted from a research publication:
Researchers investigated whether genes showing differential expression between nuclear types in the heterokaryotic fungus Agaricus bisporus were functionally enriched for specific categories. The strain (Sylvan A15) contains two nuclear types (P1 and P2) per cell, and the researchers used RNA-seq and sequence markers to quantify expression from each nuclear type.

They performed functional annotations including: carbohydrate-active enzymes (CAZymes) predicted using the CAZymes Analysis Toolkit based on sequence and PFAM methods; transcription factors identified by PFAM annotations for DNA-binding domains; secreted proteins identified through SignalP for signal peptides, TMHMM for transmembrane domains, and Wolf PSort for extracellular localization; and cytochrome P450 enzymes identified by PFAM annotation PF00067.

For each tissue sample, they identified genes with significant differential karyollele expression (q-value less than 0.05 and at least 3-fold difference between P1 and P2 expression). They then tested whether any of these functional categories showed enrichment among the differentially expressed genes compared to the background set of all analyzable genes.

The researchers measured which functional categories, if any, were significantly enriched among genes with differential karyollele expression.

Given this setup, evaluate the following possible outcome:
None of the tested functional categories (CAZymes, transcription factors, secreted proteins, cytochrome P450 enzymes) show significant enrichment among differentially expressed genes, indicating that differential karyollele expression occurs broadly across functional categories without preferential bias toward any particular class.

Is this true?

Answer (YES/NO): NO